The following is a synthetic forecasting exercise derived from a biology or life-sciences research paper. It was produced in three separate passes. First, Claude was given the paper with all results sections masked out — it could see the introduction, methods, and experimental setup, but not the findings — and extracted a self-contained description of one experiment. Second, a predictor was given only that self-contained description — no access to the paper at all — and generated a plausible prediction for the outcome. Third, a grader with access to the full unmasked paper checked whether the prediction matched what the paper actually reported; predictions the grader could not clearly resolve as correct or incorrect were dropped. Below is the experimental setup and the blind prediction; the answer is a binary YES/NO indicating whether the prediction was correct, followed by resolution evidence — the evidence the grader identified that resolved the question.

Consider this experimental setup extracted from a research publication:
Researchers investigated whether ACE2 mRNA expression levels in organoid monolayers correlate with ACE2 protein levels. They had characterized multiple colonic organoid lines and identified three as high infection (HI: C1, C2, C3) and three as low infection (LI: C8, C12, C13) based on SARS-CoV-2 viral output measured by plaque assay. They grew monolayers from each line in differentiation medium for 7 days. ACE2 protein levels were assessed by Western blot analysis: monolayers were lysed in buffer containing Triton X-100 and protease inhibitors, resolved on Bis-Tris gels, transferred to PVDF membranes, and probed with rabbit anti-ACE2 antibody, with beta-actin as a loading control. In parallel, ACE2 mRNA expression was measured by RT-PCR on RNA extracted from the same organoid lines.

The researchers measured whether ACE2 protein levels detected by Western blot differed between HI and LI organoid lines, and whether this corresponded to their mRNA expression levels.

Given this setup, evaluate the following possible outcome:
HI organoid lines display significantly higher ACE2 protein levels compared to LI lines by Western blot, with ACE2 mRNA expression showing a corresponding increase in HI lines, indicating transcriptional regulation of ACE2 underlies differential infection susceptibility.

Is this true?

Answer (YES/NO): YES